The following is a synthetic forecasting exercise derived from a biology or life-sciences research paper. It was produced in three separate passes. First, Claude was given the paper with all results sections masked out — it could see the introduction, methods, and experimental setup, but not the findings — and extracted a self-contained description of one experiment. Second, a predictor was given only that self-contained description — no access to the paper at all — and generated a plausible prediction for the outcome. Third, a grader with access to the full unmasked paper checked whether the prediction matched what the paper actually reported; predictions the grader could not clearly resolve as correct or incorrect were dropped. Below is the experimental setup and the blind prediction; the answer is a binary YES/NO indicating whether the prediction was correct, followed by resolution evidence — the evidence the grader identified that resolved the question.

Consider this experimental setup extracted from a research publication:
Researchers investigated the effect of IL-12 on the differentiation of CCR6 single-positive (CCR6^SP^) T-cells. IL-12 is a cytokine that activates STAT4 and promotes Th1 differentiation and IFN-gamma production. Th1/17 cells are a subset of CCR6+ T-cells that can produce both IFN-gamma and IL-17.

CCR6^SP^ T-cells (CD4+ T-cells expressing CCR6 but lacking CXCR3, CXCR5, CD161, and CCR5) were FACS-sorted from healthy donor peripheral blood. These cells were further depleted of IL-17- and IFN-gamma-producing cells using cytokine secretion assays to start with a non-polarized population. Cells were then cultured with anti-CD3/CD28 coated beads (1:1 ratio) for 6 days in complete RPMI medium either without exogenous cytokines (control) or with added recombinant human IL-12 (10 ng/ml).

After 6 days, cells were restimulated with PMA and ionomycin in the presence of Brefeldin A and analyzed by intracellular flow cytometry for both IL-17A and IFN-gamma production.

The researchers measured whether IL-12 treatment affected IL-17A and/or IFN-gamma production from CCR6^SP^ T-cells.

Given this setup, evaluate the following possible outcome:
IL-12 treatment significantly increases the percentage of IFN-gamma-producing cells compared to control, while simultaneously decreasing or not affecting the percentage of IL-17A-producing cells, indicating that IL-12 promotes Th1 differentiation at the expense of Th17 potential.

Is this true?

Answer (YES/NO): YES